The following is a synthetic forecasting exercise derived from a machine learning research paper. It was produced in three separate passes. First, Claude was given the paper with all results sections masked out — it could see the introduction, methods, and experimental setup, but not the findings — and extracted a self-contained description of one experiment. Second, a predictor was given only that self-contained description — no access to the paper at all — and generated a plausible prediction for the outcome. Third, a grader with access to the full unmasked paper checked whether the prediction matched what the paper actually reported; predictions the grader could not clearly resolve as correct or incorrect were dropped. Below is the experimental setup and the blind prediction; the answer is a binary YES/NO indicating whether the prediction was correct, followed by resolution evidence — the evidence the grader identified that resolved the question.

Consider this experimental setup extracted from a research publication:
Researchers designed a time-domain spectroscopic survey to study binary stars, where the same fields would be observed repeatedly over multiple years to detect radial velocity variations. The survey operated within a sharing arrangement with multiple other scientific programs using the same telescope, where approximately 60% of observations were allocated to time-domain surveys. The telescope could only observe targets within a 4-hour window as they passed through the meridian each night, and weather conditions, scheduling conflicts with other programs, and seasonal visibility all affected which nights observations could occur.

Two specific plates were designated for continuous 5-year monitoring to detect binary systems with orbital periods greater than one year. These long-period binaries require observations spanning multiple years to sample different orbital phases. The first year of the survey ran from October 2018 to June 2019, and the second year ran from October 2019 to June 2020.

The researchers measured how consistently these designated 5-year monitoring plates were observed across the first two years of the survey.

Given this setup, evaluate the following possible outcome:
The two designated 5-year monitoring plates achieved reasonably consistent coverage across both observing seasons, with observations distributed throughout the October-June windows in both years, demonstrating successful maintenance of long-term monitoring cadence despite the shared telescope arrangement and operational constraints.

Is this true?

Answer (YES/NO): NO